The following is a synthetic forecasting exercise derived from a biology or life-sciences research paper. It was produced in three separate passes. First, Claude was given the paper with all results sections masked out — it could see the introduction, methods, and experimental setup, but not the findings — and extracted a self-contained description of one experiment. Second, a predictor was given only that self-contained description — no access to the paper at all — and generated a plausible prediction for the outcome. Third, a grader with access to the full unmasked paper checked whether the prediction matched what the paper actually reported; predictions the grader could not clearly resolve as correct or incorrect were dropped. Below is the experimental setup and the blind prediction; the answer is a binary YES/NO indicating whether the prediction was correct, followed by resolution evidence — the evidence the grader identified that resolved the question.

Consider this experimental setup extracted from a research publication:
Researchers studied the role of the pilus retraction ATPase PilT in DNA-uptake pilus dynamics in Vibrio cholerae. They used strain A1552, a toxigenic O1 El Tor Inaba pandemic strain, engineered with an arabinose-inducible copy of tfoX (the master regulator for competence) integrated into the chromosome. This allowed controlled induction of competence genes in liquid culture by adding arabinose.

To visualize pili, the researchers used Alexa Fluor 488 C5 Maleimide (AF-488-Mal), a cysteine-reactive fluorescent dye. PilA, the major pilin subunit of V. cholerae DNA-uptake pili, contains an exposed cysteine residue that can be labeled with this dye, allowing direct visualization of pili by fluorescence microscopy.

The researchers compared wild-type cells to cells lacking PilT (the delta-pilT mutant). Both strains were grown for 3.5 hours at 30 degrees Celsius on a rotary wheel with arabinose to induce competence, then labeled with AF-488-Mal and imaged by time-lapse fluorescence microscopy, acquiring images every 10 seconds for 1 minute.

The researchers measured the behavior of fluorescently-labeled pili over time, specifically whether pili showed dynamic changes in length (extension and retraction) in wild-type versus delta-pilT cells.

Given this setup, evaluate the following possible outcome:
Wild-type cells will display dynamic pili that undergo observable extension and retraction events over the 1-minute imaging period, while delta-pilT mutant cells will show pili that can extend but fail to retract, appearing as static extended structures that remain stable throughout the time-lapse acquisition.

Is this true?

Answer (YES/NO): YES